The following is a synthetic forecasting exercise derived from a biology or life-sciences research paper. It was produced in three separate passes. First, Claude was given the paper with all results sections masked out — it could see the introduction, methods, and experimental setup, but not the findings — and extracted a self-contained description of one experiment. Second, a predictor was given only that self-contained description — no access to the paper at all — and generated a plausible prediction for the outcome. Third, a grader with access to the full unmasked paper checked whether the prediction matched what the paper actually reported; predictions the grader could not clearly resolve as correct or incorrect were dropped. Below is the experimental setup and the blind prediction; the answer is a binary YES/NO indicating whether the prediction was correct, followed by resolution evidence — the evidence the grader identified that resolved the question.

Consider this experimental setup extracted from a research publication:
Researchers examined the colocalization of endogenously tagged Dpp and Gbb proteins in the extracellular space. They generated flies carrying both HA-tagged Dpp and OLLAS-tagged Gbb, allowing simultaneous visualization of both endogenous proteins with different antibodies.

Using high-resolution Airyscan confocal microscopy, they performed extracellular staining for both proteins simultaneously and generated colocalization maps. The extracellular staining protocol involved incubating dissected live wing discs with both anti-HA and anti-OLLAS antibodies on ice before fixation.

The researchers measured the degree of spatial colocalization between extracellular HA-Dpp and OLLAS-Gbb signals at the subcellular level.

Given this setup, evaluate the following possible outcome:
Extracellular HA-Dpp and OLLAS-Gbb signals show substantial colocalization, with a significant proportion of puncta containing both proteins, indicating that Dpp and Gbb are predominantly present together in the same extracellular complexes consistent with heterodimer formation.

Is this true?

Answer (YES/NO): YES